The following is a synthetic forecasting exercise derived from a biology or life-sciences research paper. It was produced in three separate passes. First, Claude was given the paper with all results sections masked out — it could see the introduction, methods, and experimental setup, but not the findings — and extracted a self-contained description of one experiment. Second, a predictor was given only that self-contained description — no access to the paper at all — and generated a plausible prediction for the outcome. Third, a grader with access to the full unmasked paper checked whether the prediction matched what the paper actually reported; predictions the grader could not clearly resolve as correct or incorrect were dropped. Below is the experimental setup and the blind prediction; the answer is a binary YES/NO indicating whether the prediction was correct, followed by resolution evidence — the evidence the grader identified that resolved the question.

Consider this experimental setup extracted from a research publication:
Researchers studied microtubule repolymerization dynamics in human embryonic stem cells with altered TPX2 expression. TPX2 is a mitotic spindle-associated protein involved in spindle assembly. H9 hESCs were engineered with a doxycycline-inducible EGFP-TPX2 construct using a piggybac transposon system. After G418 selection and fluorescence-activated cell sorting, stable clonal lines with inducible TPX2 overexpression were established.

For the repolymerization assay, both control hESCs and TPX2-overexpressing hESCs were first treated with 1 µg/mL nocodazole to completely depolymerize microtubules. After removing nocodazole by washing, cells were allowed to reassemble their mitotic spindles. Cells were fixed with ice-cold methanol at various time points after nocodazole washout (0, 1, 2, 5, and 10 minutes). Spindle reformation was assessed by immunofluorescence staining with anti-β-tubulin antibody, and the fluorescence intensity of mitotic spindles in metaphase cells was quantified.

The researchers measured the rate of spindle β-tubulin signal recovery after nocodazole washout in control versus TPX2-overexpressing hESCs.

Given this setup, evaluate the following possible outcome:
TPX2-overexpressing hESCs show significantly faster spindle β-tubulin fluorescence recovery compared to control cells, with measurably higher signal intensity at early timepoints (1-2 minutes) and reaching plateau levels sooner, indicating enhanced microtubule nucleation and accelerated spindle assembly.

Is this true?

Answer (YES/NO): YES